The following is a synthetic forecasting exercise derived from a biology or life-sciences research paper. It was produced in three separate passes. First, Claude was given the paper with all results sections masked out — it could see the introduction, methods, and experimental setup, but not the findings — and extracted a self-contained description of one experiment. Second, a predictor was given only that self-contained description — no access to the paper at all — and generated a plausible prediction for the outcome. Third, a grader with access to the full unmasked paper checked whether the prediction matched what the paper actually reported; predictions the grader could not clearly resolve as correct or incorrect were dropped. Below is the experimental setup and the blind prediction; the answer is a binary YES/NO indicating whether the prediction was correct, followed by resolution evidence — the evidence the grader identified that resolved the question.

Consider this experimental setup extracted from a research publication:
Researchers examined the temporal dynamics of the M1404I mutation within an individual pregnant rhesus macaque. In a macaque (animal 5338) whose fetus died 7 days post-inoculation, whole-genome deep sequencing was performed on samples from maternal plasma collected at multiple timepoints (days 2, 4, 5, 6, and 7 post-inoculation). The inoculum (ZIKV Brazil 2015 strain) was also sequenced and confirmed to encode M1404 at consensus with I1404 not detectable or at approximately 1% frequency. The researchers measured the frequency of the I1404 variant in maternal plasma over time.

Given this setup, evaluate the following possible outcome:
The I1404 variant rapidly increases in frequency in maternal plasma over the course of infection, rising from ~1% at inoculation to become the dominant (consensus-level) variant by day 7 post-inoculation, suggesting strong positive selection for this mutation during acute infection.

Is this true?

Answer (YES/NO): NO